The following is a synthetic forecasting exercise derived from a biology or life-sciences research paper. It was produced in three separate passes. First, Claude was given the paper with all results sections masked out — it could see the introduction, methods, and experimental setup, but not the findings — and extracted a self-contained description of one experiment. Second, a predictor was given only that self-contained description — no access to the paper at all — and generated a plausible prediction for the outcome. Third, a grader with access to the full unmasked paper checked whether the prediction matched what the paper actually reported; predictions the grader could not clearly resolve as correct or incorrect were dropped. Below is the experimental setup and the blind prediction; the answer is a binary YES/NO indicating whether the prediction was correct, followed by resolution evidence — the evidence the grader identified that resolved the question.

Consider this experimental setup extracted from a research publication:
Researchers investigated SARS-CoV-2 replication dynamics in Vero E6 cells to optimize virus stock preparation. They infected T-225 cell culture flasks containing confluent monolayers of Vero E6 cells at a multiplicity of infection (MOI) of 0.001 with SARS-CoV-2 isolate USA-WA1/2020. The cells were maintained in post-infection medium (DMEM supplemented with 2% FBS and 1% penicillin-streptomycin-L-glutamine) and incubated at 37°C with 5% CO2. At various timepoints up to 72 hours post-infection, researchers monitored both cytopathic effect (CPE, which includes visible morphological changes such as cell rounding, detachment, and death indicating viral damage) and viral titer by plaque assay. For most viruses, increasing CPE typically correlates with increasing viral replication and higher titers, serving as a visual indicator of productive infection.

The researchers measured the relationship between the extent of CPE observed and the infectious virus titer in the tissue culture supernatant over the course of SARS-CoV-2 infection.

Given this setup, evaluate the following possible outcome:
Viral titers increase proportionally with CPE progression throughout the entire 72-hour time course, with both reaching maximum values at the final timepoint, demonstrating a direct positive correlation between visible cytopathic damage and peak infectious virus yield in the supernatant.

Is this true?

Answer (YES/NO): NO